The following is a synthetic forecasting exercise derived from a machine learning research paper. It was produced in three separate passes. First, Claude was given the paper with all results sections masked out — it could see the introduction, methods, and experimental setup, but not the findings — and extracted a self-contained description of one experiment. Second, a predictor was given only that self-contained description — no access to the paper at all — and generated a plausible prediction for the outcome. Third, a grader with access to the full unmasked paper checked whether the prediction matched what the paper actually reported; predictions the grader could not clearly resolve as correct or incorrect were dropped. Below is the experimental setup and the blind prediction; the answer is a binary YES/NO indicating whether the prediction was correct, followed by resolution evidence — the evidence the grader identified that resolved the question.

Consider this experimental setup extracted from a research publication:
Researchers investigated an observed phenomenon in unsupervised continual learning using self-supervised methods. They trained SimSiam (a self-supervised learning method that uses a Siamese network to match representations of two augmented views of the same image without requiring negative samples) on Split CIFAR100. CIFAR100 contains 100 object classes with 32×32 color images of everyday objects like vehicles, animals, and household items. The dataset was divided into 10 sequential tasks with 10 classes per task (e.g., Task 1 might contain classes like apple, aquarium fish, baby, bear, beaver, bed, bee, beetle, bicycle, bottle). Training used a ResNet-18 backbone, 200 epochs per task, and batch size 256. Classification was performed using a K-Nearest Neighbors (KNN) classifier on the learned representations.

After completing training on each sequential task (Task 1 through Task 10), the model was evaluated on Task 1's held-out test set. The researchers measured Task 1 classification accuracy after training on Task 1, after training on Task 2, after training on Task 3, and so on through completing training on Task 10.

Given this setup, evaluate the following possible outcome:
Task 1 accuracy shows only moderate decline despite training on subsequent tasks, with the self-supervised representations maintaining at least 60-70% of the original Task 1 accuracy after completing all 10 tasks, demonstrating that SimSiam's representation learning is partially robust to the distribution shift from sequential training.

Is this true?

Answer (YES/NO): NO